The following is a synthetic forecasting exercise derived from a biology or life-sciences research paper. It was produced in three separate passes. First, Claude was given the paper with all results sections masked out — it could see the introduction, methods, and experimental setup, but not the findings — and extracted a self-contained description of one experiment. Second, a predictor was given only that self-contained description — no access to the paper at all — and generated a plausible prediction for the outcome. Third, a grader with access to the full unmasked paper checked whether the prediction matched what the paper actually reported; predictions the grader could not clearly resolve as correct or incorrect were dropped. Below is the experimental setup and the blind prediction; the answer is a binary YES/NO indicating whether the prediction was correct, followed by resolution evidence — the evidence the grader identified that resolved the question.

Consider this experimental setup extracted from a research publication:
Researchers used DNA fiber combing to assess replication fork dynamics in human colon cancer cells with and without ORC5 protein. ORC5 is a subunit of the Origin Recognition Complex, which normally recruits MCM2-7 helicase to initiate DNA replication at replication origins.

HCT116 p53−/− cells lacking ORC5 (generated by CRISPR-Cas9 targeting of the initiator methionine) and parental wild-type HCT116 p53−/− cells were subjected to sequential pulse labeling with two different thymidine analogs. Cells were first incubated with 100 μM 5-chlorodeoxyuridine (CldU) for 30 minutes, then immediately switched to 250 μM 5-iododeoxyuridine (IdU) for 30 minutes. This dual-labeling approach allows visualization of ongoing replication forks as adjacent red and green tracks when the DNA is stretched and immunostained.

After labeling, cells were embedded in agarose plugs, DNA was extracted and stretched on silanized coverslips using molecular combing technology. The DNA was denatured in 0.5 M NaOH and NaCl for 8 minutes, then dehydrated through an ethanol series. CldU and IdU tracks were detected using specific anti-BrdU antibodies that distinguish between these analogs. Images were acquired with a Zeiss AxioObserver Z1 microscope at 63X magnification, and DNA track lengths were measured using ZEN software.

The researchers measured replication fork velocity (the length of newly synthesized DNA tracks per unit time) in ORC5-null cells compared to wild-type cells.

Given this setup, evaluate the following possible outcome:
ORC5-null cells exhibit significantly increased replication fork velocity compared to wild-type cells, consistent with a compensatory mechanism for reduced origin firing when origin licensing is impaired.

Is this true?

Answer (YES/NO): NO